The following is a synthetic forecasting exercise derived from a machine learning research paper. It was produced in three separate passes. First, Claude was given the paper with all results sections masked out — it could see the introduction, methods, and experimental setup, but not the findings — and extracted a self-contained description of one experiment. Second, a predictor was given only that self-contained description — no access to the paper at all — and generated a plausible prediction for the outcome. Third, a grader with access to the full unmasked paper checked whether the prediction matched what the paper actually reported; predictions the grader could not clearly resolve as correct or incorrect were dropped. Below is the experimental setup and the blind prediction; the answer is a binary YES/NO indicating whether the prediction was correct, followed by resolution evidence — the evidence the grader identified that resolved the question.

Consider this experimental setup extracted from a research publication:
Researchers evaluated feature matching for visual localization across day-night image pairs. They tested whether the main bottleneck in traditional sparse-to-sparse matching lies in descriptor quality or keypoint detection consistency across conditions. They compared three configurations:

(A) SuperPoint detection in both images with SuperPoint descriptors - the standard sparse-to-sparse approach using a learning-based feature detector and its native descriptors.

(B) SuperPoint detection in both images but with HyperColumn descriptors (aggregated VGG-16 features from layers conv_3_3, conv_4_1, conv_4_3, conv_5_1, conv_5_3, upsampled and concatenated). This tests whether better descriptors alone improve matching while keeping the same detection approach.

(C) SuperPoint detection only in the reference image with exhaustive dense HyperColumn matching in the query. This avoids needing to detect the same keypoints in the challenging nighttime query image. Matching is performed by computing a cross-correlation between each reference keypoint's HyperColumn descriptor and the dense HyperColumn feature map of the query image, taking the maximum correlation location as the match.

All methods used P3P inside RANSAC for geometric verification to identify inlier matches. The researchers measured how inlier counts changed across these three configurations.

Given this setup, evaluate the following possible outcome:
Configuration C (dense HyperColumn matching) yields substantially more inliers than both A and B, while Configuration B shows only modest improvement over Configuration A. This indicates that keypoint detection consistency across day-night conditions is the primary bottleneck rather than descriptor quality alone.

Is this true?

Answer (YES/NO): YES